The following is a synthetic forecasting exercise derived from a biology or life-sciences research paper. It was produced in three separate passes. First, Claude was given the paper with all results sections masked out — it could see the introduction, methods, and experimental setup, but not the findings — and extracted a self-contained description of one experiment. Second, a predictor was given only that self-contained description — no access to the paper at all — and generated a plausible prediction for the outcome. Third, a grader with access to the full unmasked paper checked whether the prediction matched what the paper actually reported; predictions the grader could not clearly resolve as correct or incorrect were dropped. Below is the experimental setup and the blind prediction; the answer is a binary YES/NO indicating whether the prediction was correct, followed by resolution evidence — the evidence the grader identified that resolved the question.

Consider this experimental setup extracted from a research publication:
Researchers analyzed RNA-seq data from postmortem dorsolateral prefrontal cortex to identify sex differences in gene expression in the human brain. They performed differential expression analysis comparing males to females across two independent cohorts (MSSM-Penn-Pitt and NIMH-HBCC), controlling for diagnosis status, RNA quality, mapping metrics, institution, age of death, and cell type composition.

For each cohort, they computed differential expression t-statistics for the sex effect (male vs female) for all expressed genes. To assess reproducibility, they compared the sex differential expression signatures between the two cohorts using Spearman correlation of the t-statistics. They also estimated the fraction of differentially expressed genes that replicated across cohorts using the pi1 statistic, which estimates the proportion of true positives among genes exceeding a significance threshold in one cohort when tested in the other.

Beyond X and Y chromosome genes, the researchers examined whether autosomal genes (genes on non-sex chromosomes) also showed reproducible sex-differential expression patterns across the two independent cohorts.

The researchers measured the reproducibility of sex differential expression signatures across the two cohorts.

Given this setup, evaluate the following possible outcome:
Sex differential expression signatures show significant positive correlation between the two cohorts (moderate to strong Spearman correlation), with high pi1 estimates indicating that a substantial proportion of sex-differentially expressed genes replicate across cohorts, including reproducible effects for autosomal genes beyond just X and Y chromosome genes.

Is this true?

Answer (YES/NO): NO